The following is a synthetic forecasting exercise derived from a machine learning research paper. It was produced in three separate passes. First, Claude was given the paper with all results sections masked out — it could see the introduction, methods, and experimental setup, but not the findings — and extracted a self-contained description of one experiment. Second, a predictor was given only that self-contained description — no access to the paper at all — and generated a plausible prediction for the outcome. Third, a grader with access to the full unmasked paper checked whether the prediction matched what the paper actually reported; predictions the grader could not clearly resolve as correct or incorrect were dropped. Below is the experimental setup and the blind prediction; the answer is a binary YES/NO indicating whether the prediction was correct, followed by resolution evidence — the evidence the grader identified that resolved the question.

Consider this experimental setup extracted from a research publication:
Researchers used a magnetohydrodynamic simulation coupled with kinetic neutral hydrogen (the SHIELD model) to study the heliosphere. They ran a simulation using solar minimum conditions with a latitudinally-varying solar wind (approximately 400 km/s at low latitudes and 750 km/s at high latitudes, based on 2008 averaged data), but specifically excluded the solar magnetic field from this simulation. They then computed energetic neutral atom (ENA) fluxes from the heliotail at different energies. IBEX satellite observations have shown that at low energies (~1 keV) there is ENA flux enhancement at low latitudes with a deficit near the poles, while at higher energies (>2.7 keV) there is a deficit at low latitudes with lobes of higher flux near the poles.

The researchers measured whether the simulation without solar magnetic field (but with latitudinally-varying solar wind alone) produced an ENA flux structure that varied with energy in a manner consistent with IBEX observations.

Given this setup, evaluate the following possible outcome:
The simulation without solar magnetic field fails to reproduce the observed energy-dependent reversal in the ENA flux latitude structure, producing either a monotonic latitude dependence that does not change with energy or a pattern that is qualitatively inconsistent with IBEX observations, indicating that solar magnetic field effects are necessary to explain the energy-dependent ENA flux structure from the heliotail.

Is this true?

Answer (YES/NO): NO